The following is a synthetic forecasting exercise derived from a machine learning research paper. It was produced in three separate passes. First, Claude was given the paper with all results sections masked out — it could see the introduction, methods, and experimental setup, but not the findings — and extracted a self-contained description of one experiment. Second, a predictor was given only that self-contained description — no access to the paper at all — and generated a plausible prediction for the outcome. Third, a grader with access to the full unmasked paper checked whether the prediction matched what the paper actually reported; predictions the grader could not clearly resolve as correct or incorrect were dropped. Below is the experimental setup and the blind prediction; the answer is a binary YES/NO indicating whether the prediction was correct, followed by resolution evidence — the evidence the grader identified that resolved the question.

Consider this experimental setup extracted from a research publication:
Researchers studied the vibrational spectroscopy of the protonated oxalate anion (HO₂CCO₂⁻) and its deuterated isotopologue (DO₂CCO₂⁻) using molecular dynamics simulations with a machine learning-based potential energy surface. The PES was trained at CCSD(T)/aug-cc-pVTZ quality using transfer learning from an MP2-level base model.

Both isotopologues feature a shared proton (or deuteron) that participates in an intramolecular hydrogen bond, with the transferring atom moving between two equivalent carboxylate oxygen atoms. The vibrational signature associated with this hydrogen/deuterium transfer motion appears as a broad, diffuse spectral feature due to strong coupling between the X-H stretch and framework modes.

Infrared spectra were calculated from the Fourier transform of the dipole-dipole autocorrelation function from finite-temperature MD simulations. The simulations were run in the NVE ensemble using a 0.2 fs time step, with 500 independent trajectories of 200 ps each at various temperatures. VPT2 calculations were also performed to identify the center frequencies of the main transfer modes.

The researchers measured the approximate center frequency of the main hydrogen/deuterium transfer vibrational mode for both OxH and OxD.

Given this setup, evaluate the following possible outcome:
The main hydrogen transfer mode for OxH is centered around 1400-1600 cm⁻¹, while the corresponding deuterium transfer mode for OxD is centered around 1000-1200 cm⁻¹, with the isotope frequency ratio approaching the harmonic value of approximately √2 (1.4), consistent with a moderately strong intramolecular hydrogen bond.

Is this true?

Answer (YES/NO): NO